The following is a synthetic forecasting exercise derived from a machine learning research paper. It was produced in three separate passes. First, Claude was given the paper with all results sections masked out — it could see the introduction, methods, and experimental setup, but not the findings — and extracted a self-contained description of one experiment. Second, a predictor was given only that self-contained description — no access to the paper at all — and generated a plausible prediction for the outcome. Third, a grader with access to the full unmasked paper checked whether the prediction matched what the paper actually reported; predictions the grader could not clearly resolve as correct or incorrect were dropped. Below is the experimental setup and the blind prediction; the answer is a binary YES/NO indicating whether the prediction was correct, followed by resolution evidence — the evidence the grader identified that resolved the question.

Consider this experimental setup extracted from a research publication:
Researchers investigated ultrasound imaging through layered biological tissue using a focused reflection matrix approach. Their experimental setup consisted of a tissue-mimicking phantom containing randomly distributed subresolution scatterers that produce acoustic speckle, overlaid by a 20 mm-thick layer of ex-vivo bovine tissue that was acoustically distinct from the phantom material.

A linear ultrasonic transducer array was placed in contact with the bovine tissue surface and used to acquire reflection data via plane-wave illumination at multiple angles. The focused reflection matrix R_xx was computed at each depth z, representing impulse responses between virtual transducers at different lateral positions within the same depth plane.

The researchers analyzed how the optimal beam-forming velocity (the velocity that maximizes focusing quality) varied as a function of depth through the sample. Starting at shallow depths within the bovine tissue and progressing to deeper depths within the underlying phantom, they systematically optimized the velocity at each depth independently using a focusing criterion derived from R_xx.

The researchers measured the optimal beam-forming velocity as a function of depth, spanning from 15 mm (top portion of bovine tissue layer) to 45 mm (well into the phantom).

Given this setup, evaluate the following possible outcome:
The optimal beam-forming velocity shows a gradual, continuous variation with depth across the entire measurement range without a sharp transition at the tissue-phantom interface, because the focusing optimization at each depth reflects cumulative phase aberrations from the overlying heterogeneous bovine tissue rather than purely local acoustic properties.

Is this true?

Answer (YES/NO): NO